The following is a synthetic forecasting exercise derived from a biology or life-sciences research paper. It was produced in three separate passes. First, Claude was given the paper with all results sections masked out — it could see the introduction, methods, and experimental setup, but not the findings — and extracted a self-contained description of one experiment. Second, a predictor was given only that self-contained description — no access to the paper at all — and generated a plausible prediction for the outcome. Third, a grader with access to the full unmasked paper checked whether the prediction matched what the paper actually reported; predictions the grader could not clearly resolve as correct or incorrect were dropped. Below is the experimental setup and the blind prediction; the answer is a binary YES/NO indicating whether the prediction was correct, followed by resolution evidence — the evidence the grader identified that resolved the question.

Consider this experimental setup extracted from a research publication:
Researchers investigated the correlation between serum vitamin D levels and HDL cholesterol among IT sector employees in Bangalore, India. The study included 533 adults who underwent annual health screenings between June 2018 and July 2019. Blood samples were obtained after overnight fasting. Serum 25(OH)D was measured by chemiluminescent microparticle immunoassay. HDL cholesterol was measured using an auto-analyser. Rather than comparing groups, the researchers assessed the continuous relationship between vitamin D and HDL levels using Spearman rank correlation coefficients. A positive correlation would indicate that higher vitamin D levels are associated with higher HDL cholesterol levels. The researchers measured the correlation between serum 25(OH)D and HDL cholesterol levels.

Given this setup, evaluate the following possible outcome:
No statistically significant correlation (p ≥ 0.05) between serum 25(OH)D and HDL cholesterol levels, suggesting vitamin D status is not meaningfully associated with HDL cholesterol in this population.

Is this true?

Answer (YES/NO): YES